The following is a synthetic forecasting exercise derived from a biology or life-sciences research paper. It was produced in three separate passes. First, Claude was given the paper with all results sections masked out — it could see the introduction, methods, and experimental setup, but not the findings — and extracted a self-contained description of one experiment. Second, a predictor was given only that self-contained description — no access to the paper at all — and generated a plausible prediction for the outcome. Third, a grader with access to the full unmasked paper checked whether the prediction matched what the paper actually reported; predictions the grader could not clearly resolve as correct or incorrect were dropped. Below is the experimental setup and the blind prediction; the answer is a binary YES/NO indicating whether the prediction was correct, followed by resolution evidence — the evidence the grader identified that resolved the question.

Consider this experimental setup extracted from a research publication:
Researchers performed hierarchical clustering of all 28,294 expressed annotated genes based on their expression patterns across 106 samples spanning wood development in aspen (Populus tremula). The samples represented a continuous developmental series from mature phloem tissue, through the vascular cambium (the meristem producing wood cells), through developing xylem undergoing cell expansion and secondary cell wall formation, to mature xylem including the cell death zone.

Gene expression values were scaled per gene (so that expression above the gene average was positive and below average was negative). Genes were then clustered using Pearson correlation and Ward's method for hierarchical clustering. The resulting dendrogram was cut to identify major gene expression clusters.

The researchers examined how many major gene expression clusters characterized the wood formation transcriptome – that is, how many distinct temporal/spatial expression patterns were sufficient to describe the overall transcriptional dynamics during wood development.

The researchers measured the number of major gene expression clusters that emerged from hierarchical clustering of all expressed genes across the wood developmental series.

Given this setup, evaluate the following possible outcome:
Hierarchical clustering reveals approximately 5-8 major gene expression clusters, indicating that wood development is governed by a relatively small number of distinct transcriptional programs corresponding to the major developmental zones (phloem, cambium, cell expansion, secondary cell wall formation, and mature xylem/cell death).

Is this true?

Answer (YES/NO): YES